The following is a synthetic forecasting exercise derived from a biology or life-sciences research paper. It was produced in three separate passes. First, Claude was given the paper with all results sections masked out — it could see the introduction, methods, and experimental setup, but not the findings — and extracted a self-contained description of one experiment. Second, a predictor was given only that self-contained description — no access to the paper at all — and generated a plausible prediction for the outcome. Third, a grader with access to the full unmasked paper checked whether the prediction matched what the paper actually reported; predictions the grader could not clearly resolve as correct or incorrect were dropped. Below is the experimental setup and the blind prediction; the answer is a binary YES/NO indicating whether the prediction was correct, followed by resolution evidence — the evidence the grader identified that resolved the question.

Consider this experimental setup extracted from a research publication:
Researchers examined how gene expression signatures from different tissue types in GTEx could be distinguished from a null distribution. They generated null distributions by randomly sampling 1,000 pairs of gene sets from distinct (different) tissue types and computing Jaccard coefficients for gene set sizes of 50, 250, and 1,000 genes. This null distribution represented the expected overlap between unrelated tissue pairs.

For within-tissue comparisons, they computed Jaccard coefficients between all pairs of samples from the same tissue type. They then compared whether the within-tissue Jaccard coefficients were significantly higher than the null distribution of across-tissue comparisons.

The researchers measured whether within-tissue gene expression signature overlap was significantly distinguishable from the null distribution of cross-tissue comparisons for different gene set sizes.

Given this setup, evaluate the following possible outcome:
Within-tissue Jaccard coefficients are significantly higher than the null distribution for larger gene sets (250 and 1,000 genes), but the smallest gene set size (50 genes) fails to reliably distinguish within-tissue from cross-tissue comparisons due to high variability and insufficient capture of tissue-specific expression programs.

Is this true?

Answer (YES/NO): NO